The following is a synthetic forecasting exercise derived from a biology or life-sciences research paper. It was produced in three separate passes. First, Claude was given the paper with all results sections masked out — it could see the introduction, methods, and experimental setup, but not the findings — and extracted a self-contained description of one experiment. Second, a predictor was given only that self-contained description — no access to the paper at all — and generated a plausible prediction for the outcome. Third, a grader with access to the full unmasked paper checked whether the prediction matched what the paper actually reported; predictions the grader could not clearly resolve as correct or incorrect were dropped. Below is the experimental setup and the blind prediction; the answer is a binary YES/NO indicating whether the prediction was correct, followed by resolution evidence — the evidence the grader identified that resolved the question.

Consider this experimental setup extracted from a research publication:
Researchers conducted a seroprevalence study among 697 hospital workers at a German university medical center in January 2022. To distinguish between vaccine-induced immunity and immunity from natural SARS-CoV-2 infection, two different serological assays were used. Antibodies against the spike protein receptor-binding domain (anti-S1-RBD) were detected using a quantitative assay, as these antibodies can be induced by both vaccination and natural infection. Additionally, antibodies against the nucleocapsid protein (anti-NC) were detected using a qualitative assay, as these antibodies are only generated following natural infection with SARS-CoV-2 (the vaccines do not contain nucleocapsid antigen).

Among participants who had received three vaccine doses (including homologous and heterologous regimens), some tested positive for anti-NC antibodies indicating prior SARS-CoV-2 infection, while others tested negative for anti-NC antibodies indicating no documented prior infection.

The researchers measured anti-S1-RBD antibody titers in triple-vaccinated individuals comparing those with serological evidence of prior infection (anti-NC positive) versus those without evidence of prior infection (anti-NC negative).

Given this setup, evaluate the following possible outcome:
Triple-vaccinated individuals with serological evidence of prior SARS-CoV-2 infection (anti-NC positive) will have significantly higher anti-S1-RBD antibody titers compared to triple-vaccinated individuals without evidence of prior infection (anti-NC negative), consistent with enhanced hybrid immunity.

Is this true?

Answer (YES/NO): YES